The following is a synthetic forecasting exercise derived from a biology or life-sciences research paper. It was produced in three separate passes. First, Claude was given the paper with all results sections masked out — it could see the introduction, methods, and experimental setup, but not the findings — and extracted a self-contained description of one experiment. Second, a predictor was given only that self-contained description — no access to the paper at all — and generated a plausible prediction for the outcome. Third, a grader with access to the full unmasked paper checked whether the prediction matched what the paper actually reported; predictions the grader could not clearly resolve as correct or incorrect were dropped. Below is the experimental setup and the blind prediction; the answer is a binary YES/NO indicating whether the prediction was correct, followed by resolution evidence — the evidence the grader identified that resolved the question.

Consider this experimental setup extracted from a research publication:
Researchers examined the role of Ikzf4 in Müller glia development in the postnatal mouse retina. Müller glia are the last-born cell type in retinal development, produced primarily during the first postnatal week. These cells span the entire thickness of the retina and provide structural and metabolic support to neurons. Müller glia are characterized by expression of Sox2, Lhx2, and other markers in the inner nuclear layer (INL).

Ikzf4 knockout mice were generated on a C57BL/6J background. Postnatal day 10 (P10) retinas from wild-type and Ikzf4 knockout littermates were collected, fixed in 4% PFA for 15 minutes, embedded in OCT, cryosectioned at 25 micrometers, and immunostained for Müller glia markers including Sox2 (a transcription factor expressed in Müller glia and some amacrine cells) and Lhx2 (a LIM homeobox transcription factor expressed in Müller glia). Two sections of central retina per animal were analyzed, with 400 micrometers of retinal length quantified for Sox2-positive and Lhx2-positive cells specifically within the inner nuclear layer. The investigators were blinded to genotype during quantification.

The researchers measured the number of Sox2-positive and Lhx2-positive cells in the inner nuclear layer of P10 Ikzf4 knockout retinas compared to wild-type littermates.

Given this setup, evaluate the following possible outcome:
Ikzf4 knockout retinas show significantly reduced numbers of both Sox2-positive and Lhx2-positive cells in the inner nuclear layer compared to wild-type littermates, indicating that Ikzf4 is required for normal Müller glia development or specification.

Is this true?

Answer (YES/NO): YES